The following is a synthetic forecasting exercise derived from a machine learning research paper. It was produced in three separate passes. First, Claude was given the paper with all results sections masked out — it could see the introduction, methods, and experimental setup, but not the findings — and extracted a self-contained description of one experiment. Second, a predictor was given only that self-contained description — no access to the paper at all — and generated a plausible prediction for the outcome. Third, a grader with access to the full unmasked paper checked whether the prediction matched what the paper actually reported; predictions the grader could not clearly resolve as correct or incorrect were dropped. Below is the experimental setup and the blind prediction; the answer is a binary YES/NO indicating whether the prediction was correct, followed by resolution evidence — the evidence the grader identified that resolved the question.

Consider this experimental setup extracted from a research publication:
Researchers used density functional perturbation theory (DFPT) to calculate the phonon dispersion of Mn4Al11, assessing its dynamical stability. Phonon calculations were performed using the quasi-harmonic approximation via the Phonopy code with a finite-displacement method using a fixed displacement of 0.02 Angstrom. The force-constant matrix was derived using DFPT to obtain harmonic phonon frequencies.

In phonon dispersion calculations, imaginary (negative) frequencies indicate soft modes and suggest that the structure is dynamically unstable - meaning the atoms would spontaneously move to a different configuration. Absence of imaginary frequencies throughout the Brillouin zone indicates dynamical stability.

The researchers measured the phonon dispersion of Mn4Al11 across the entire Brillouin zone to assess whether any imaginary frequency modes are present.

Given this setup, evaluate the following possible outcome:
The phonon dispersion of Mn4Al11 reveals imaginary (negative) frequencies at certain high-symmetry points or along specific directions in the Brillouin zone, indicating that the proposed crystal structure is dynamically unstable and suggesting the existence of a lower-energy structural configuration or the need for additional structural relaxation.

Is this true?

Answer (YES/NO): YES